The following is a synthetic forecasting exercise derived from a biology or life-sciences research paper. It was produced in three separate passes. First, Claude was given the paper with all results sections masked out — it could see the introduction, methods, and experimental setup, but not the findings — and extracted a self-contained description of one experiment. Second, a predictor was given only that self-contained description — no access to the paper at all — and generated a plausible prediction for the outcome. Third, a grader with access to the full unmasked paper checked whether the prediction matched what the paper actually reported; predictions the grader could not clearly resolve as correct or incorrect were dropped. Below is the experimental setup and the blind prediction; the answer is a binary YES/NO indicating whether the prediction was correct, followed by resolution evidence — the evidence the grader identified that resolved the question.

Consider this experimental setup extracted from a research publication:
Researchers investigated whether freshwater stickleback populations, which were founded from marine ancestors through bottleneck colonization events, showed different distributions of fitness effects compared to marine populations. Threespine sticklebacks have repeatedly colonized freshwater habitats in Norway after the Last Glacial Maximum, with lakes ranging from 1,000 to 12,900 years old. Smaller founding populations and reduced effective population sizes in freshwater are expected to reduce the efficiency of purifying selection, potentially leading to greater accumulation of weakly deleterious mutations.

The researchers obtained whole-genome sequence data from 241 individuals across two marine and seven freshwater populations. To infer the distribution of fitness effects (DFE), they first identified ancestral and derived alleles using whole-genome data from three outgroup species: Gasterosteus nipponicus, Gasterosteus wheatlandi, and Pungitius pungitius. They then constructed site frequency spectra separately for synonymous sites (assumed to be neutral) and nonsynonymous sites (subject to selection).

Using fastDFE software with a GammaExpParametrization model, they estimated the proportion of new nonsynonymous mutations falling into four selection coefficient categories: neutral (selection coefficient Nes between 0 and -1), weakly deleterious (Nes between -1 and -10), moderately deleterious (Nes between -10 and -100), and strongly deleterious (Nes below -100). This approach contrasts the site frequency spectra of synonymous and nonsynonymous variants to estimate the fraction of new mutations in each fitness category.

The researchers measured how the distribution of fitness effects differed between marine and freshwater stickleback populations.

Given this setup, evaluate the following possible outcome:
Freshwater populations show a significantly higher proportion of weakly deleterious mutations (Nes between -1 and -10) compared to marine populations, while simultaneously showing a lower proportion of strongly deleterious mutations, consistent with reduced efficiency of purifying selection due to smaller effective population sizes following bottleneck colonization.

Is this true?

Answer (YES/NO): NO